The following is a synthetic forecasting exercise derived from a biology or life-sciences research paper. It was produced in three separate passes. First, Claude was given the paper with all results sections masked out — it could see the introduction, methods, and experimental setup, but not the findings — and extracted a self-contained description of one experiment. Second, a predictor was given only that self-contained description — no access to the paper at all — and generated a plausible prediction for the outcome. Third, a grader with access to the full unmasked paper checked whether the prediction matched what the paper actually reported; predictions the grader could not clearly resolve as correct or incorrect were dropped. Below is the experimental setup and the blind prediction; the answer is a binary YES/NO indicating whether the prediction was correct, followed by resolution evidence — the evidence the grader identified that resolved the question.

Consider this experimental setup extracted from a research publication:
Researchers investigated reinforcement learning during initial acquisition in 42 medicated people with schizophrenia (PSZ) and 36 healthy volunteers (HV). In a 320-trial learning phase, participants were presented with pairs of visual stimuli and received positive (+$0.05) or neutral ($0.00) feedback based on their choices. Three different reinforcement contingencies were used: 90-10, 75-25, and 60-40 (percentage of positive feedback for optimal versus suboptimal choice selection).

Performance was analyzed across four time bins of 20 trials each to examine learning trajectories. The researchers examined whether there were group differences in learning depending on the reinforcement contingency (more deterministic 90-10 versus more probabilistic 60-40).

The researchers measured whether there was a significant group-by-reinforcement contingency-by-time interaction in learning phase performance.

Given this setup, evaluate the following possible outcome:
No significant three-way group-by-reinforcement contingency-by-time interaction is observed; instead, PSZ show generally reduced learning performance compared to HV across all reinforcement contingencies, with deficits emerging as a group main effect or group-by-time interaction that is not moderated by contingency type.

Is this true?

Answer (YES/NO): NO